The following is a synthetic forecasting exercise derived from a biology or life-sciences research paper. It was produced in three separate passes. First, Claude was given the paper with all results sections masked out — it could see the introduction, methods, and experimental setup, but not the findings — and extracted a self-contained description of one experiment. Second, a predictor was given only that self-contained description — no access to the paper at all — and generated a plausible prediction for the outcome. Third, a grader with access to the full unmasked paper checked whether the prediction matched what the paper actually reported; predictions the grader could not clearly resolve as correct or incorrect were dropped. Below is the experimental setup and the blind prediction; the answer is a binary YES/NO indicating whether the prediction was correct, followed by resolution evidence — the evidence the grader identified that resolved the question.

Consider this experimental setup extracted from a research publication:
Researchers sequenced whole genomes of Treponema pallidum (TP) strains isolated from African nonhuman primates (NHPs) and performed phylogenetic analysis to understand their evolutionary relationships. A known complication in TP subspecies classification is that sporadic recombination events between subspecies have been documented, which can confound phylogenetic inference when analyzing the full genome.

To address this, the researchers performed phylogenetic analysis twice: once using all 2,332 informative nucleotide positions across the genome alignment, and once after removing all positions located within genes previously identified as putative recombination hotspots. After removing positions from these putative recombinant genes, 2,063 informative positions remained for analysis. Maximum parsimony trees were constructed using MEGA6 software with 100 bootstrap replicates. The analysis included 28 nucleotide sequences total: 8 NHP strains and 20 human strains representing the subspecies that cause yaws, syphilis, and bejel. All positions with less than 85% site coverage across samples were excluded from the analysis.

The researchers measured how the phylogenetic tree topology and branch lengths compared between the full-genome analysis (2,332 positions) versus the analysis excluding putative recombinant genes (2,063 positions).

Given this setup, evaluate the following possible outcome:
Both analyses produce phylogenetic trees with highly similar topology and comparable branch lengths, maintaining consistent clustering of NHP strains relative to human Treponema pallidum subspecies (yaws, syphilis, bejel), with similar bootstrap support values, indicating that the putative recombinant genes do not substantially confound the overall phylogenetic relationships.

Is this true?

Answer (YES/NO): YES